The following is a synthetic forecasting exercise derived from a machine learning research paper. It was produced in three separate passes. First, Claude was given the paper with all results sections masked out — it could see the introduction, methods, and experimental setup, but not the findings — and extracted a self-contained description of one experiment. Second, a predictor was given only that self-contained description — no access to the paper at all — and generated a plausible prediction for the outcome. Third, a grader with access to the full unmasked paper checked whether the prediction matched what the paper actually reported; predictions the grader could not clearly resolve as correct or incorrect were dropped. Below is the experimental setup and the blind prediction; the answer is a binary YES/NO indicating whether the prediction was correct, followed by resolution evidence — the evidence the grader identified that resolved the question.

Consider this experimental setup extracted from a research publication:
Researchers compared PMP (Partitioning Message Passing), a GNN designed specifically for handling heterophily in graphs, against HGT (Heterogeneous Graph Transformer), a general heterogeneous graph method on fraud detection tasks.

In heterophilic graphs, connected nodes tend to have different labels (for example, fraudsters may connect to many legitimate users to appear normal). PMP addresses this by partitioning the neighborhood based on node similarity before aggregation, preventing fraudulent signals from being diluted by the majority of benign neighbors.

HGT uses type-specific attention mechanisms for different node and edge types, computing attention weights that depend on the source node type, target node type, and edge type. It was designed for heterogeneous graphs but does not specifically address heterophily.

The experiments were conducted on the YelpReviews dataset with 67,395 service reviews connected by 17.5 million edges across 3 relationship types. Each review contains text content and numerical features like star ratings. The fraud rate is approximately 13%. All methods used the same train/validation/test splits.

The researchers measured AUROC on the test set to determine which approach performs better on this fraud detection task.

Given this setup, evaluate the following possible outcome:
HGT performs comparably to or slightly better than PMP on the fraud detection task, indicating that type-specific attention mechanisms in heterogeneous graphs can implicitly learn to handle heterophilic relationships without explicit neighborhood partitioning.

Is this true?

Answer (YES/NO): YES